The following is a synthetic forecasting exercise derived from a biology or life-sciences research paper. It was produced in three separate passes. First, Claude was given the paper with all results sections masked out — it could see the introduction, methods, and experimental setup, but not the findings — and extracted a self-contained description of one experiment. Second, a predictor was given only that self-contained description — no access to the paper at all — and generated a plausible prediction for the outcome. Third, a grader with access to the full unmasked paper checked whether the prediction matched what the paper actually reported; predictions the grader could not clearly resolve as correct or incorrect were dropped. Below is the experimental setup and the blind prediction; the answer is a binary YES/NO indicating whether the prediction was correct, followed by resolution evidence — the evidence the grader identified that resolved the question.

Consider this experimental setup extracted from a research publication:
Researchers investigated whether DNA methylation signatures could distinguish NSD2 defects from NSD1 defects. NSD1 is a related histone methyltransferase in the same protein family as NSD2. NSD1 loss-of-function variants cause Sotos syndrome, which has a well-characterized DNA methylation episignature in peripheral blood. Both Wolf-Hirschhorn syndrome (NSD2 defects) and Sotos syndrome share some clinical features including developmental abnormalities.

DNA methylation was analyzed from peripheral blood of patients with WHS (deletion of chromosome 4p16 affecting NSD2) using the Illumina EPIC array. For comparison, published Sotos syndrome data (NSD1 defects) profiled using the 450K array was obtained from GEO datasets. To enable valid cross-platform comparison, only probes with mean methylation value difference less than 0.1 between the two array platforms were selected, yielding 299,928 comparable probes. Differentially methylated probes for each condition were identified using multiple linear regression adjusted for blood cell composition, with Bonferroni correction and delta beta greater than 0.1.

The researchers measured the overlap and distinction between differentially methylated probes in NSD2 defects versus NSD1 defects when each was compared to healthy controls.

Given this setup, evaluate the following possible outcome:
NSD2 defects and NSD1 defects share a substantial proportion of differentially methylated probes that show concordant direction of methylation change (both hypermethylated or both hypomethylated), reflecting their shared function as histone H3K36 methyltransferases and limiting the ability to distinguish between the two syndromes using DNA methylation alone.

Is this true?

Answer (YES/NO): YES